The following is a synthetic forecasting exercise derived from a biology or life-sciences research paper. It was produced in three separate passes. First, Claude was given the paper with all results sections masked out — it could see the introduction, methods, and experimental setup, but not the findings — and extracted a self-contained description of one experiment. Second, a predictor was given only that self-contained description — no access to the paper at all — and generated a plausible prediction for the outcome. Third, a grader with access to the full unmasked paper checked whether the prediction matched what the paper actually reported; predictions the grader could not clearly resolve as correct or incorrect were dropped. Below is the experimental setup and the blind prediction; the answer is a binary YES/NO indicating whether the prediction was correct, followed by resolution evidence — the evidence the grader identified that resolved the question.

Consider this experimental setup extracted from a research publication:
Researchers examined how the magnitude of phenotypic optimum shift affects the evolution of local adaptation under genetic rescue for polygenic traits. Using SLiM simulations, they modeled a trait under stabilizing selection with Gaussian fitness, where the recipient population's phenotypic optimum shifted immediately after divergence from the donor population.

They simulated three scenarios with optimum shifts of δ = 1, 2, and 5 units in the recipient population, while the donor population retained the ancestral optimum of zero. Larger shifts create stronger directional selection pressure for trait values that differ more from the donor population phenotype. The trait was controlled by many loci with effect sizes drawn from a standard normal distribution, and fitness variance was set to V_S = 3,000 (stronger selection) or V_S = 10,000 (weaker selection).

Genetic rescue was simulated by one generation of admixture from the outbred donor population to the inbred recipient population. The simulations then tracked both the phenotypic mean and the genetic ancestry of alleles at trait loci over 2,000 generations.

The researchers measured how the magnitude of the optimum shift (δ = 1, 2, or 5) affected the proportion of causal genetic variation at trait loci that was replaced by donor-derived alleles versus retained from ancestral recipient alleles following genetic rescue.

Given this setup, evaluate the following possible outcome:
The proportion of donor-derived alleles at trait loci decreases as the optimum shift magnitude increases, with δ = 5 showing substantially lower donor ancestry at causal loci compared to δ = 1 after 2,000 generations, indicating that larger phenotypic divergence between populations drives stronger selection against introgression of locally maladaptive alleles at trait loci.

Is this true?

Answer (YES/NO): YES